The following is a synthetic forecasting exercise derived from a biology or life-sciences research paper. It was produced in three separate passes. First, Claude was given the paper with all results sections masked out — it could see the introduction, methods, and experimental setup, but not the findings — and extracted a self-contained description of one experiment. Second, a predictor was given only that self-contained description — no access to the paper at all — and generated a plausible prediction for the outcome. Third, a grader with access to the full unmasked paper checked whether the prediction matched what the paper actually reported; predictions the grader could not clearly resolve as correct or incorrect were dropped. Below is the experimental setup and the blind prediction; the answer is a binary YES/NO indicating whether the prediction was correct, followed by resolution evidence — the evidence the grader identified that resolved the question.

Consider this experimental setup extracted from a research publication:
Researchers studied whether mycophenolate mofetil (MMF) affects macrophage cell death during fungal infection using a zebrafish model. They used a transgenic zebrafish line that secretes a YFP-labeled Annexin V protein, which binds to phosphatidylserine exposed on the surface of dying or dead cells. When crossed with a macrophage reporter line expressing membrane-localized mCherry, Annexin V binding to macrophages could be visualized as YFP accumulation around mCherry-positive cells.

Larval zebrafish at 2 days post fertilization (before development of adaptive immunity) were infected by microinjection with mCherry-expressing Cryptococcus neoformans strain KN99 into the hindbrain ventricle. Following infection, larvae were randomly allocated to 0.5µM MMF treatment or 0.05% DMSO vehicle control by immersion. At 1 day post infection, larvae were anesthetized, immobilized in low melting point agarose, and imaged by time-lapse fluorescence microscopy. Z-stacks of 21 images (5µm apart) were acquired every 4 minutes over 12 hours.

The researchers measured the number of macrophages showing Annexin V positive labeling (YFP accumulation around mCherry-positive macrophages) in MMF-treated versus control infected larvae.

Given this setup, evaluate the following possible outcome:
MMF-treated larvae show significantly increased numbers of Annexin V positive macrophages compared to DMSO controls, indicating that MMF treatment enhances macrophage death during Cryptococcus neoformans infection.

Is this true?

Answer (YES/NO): YES